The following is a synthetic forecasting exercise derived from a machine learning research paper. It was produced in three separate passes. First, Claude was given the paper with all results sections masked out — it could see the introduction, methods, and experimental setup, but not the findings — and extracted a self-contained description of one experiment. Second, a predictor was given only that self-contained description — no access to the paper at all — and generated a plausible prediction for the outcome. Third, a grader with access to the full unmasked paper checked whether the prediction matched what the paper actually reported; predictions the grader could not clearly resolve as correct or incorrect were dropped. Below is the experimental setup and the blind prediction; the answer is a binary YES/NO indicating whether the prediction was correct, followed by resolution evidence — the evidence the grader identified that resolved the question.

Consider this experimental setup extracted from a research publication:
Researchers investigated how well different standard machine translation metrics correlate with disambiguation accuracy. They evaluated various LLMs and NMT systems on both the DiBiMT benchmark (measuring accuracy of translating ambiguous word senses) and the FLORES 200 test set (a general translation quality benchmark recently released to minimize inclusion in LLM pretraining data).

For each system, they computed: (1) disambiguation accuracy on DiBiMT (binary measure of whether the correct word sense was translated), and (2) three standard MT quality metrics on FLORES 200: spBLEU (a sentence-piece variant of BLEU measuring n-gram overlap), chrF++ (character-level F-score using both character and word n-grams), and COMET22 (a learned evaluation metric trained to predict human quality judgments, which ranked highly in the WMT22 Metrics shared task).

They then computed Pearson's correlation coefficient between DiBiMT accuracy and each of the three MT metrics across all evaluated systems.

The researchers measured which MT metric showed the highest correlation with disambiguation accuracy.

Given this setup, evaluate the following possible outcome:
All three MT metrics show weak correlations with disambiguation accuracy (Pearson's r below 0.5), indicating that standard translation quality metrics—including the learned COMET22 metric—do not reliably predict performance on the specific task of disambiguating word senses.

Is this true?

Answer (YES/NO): NO